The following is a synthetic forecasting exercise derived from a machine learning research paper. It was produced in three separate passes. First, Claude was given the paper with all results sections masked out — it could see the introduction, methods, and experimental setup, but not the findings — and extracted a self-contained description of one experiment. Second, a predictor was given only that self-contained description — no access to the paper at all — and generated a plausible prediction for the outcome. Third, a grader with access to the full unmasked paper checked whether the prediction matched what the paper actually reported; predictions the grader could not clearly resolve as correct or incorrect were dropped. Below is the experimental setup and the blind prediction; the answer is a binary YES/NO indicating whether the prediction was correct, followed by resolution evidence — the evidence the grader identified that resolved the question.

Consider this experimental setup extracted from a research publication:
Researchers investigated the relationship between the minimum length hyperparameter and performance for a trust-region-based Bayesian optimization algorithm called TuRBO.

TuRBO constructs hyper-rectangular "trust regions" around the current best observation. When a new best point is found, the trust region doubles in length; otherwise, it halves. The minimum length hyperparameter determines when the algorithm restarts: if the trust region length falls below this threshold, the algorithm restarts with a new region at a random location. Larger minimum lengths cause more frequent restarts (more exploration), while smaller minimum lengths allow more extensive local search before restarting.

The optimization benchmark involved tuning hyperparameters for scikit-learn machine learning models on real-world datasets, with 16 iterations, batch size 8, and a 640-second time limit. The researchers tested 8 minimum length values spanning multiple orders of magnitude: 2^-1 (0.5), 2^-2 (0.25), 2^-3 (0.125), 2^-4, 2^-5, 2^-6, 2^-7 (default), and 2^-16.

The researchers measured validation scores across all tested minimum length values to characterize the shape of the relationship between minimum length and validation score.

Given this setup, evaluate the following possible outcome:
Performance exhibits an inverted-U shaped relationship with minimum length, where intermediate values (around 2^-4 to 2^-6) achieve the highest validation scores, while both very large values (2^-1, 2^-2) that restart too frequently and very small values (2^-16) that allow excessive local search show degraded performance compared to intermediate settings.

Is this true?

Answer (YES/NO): NO